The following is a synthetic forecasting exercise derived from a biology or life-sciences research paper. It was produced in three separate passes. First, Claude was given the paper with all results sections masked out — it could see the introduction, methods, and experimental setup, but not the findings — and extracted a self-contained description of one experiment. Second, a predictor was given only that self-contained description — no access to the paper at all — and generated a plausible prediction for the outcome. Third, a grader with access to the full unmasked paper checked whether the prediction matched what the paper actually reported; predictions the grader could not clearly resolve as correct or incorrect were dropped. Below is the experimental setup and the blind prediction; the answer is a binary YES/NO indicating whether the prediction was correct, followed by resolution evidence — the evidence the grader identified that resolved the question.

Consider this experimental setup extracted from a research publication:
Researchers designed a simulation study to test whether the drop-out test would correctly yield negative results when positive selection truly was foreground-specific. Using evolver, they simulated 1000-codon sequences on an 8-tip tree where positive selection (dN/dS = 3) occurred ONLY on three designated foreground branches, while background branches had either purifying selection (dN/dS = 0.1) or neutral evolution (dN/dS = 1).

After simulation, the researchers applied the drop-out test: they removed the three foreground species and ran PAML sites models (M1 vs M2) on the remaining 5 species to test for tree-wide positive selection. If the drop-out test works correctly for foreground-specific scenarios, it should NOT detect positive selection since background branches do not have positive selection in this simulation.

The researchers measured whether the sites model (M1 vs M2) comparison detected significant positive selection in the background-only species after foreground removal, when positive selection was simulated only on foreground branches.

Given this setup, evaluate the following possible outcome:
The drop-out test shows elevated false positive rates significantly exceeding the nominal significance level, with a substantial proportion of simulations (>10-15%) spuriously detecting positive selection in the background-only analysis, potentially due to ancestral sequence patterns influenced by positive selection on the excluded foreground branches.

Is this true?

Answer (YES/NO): NO